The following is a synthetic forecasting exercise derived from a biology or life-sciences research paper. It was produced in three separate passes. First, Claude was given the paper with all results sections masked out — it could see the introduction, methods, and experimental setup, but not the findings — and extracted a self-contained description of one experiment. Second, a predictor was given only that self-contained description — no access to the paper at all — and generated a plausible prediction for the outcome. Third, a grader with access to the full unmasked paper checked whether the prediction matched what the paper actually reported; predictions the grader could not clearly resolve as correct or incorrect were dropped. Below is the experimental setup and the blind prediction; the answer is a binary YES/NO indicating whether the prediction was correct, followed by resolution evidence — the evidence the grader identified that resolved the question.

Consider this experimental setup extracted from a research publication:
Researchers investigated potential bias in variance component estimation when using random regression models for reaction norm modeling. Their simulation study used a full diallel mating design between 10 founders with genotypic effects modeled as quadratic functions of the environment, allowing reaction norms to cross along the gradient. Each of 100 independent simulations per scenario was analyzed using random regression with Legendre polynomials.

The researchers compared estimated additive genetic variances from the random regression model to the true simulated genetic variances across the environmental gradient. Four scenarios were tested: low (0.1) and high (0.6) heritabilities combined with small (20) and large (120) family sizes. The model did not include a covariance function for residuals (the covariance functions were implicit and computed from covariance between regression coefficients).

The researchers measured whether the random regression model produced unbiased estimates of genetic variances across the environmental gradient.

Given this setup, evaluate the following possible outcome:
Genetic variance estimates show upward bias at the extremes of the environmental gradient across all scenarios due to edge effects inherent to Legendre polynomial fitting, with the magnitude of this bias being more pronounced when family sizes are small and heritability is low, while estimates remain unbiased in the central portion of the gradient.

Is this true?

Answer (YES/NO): NO